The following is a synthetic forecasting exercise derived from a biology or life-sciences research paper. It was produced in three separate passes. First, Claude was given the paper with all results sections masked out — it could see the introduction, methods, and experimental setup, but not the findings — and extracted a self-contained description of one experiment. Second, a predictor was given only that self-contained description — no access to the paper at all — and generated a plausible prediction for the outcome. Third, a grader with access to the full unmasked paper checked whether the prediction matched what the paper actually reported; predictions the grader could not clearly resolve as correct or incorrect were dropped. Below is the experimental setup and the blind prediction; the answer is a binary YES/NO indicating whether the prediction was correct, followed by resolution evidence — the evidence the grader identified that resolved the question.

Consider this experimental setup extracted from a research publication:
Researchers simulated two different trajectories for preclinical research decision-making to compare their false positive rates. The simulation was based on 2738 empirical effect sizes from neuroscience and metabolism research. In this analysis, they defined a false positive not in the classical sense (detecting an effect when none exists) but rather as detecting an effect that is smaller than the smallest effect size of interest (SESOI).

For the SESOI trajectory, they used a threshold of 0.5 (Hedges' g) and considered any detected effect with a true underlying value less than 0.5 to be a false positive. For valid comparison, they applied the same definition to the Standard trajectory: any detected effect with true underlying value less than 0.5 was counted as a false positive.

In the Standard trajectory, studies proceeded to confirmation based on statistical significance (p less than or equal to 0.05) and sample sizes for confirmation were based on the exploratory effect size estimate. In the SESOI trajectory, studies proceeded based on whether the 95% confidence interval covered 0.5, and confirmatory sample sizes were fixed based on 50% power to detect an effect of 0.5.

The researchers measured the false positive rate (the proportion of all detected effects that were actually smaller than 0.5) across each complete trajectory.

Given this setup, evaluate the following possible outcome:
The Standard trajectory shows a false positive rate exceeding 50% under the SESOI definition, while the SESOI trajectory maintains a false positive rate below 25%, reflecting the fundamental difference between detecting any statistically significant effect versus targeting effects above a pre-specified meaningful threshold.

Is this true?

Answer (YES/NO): NO